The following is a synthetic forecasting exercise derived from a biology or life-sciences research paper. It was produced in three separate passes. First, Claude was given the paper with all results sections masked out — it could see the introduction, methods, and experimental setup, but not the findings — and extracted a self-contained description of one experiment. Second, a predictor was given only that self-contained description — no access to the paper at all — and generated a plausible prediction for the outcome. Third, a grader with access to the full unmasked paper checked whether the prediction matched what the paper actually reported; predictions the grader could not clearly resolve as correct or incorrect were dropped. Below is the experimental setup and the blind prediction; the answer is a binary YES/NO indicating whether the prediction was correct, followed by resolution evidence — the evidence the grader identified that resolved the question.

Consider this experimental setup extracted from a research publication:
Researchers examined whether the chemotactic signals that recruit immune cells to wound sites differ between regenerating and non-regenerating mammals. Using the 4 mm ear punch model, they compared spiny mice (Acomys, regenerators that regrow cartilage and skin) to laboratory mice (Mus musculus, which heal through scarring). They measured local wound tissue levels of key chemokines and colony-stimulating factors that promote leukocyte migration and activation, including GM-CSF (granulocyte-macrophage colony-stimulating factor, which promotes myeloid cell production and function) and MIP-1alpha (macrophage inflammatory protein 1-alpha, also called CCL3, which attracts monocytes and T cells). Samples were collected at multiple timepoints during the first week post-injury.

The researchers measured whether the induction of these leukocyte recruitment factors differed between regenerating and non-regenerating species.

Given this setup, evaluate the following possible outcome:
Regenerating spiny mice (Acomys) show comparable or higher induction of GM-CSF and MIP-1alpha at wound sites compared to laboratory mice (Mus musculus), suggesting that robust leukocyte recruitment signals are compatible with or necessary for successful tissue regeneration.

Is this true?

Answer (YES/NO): YES